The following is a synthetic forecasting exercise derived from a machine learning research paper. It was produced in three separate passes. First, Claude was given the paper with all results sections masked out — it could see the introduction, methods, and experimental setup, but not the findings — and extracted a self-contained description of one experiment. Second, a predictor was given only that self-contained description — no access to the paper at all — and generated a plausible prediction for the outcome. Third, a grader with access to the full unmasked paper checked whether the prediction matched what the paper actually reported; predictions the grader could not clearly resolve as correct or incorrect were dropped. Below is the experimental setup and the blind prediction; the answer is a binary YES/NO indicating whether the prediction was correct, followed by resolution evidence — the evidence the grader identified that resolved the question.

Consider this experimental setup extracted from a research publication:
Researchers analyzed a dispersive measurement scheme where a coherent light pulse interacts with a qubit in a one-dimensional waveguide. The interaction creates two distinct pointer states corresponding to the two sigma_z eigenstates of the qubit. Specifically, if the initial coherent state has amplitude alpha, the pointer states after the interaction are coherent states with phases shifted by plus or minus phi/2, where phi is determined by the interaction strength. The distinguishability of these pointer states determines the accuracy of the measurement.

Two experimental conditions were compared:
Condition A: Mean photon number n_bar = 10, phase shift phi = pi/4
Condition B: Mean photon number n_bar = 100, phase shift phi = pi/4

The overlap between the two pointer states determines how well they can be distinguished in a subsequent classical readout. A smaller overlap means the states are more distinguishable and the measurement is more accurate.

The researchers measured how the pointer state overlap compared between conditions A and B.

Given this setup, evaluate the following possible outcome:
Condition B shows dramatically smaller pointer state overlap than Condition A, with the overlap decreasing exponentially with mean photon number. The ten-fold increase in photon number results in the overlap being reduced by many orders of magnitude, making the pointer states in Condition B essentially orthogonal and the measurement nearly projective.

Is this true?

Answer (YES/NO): YES